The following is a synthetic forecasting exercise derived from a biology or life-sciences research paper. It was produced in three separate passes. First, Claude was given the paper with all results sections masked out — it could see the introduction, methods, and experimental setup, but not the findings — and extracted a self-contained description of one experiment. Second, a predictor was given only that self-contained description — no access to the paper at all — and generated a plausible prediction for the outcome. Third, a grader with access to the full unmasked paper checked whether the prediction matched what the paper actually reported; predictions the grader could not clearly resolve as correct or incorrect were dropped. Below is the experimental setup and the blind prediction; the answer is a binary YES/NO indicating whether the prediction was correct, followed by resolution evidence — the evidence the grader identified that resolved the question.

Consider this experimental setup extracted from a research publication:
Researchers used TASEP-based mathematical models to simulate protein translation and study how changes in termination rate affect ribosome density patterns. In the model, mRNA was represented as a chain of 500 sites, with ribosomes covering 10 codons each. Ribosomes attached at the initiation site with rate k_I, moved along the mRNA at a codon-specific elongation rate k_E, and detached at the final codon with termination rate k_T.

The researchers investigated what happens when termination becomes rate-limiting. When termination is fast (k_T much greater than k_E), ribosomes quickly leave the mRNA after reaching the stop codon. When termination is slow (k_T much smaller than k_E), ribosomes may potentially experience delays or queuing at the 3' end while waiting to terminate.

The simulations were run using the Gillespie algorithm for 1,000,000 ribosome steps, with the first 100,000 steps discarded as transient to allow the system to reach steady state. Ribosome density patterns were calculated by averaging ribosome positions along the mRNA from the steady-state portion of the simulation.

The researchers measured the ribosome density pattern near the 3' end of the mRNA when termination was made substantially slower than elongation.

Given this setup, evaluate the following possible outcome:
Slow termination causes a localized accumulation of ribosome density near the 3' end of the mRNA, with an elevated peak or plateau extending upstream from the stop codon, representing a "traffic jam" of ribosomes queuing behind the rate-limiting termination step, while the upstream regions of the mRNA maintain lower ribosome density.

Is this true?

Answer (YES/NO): NO